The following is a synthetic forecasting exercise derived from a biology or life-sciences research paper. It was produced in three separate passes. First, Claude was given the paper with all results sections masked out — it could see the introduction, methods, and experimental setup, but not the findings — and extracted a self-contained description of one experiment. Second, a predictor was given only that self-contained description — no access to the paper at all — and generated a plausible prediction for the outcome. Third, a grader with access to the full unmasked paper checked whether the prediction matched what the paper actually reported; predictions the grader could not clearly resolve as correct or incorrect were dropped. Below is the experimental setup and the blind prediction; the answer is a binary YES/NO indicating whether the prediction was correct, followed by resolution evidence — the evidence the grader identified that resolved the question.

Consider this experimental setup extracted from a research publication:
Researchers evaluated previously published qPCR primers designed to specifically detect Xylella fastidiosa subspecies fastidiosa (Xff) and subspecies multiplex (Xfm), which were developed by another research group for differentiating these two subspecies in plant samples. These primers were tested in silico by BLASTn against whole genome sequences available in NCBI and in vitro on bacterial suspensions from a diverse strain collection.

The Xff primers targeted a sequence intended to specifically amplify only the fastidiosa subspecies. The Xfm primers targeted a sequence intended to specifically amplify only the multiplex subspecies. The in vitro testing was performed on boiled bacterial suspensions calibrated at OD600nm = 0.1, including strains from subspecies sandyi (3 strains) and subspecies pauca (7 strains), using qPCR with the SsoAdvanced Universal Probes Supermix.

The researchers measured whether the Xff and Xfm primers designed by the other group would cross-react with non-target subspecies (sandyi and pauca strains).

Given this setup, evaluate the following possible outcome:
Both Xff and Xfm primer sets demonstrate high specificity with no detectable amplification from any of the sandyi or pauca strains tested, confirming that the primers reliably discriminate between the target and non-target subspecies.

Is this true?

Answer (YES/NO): NO